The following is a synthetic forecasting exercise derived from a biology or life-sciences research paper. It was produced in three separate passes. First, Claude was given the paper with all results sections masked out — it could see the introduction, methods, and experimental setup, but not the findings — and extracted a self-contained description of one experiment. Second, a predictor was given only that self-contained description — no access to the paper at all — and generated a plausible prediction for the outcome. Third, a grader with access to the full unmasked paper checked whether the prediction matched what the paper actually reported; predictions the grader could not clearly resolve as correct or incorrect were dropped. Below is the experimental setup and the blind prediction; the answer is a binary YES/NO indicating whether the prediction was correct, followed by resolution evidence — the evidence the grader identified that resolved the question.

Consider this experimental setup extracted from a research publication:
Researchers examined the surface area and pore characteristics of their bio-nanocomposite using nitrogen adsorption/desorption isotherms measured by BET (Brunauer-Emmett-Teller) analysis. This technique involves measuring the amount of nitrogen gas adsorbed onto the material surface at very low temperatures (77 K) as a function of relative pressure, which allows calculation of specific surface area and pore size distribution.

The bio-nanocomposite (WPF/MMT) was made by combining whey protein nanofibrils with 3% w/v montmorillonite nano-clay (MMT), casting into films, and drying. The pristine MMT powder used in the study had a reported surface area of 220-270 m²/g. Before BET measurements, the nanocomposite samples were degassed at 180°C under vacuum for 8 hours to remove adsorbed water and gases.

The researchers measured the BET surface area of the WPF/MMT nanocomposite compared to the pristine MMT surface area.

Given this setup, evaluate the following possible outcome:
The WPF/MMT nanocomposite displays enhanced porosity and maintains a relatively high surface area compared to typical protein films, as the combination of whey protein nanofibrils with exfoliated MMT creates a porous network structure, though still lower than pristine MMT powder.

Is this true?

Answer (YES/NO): NO